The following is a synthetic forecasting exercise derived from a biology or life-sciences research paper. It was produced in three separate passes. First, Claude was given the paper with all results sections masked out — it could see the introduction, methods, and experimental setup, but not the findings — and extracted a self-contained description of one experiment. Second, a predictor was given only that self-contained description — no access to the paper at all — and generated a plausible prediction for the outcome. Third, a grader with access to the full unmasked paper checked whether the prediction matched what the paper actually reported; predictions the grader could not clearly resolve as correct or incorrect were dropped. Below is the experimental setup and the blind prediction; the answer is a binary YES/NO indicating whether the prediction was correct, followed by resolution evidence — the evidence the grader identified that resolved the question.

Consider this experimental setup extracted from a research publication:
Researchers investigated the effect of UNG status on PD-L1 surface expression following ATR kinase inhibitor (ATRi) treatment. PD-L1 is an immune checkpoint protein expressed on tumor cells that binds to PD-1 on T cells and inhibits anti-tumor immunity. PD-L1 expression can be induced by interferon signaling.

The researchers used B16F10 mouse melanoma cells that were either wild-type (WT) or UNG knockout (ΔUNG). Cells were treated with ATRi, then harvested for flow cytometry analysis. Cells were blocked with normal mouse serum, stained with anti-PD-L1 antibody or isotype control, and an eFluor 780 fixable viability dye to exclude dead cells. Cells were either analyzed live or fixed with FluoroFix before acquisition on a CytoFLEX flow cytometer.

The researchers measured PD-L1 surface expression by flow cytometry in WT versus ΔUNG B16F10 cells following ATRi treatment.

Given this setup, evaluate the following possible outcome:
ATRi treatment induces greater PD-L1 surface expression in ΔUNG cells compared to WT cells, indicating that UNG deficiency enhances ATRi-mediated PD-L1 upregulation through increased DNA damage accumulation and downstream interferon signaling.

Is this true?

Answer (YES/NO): NO